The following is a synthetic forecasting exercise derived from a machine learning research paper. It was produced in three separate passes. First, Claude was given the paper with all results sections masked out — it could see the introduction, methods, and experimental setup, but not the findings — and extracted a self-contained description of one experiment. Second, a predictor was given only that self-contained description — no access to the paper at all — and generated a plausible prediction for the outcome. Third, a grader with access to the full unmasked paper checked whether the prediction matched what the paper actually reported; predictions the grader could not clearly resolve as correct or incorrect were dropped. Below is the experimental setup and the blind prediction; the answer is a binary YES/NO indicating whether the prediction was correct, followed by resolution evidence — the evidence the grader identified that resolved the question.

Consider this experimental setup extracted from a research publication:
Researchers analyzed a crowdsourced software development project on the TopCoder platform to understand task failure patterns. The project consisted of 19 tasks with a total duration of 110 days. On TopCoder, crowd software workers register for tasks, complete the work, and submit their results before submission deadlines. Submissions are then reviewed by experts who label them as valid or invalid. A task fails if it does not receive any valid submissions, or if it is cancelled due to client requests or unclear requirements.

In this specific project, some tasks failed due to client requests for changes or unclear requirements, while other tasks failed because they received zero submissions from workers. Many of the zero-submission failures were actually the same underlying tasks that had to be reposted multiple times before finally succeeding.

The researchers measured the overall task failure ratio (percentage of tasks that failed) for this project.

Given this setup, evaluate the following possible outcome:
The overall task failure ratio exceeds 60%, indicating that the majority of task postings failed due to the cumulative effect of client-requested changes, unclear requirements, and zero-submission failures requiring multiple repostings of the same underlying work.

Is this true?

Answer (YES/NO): NO